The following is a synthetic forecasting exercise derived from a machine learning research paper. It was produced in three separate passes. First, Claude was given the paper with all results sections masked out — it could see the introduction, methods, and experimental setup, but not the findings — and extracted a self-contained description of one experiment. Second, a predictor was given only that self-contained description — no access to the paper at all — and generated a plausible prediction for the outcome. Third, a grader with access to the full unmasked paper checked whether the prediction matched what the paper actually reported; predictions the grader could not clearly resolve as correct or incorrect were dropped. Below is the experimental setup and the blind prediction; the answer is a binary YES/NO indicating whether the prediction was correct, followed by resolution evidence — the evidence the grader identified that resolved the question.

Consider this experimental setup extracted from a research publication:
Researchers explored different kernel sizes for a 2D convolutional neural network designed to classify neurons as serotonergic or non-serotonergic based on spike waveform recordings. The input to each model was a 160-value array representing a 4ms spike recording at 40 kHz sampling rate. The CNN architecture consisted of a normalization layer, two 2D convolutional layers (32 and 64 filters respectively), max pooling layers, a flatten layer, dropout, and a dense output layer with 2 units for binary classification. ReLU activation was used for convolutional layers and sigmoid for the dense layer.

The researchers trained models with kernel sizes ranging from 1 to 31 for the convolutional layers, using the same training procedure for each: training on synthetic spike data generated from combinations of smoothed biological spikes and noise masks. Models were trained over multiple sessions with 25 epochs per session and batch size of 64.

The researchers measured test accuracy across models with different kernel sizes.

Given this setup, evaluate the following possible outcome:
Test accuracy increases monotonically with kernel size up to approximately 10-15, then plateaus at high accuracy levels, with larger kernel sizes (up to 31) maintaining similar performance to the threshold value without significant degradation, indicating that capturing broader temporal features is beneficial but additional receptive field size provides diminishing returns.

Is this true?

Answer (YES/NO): NO